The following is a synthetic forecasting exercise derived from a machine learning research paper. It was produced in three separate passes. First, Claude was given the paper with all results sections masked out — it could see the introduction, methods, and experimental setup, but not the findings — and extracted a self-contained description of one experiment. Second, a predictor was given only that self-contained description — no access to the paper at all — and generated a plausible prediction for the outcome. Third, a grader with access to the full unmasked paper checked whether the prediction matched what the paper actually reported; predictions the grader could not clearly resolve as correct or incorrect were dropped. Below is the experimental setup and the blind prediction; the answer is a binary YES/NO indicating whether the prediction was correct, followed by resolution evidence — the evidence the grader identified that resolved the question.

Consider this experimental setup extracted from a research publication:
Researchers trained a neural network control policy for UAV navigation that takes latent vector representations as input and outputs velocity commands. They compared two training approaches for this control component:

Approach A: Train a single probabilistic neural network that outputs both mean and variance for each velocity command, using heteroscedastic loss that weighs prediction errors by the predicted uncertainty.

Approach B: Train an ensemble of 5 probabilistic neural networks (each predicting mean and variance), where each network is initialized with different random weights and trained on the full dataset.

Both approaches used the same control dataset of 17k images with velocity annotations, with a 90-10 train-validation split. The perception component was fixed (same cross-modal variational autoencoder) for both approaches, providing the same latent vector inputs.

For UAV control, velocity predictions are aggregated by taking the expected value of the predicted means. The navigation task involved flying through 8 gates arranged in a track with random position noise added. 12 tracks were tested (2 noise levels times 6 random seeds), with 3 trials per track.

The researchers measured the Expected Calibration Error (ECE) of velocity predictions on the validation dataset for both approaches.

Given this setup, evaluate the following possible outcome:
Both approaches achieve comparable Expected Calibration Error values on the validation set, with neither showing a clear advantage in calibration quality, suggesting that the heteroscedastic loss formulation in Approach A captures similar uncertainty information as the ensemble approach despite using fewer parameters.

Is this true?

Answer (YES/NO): NO